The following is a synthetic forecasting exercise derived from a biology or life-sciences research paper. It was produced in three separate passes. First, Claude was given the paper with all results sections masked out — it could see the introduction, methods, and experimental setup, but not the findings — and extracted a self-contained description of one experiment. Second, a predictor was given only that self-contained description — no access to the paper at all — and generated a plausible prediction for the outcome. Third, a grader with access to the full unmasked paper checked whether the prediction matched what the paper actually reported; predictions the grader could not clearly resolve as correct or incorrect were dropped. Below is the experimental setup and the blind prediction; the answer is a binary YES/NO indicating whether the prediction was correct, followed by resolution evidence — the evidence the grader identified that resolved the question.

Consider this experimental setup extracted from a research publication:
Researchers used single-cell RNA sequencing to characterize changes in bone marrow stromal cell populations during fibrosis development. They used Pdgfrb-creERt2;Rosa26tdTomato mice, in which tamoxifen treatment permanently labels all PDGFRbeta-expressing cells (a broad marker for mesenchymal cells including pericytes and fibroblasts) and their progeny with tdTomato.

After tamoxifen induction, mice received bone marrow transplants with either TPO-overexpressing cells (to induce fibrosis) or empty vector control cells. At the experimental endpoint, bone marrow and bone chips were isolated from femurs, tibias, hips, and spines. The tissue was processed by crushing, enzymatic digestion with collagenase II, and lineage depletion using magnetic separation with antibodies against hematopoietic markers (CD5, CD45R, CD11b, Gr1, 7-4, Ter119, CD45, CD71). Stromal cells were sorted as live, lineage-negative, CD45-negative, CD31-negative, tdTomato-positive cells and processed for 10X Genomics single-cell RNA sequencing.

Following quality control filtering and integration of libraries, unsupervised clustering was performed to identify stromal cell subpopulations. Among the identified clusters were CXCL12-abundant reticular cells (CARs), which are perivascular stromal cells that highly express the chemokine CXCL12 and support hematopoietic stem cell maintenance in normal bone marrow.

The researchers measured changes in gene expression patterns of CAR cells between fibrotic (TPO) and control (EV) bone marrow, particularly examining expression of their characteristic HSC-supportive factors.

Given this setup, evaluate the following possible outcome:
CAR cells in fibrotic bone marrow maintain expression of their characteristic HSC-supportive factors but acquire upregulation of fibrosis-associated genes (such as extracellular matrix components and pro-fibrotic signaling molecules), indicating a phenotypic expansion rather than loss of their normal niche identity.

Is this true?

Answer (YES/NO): NO